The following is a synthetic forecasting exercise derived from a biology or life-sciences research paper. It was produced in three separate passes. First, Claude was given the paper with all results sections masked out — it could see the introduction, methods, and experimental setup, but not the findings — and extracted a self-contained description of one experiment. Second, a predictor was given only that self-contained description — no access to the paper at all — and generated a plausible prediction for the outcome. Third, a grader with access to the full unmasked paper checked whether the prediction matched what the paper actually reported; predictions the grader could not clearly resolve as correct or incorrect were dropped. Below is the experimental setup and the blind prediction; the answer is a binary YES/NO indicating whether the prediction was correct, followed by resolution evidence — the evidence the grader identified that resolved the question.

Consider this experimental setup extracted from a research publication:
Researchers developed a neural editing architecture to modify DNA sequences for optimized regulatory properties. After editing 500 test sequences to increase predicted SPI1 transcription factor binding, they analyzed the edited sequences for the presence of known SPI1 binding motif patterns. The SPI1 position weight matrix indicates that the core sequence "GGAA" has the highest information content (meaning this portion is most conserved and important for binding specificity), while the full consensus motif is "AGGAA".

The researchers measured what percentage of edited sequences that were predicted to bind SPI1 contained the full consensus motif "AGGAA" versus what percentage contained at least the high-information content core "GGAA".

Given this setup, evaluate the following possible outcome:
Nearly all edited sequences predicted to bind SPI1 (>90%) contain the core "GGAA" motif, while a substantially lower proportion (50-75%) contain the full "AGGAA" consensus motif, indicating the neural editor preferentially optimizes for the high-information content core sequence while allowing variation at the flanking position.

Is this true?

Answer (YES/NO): NO